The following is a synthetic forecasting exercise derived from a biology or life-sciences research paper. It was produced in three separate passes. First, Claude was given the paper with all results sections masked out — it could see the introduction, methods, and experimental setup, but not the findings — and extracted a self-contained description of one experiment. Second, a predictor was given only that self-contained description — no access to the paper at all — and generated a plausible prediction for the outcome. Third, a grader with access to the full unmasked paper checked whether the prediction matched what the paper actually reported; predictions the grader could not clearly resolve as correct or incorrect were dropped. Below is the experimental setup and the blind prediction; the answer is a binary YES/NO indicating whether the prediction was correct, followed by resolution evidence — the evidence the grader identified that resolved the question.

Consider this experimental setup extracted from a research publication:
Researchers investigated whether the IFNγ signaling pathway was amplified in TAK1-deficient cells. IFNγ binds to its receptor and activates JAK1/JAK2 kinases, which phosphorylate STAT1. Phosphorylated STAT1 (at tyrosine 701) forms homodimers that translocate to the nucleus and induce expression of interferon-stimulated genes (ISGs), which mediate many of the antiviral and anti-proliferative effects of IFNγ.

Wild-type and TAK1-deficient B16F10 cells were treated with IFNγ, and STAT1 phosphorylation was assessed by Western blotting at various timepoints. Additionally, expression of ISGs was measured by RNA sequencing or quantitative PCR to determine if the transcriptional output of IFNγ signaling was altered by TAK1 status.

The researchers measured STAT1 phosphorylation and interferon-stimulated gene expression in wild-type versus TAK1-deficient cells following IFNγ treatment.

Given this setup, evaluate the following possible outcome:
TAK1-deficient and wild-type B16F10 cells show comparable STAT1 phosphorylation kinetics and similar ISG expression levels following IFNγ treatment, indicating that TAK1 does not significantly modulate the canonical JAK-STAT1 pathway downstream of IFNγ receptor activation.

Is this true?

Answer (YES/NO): NO